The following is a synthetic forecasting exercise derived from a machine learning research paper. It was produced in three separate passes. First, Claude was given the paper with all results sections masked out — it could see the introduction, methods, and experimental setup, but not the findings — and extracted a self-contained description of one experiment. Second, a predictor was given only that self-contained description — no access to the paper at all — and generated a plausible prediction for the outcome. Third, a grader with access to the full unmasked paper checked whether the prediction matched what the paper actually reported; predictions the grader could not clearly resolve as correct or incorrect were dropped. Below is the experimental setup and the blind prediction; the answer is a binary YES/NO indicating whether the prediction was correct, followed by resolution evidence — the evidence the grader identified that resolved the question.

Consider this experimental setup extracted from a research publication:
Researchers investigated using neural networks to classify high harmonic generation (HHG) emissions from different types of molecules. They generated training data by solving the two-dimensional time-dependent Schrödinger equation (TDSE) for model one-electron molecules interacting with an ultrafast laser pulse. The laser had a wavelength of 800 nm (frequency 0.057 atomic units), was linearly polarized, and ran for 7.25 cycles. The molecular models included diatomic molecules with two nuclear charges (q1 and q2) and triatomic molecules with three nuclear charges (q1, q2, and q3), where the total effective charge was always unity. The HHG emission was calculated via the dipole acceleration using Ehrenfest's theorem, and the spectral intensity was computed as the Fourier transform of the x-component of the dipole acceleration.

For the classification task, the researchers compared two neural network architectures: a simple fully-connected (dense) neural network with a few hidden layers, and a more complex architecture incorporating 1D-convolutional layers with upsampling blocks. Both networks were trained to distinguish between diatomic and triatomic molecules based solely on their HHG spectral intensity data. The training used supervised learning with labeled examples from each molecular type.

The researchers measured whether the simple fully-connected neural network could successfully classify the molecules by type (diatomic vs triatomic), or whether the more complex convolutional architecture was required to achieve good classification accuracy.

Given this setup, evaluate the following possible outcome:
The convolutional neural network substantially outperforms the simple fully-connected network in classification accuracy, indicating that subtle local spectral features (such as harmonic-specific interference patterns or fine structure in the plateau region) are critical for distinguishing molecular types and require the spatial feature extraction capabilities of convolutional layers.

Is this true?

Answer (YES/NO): NO